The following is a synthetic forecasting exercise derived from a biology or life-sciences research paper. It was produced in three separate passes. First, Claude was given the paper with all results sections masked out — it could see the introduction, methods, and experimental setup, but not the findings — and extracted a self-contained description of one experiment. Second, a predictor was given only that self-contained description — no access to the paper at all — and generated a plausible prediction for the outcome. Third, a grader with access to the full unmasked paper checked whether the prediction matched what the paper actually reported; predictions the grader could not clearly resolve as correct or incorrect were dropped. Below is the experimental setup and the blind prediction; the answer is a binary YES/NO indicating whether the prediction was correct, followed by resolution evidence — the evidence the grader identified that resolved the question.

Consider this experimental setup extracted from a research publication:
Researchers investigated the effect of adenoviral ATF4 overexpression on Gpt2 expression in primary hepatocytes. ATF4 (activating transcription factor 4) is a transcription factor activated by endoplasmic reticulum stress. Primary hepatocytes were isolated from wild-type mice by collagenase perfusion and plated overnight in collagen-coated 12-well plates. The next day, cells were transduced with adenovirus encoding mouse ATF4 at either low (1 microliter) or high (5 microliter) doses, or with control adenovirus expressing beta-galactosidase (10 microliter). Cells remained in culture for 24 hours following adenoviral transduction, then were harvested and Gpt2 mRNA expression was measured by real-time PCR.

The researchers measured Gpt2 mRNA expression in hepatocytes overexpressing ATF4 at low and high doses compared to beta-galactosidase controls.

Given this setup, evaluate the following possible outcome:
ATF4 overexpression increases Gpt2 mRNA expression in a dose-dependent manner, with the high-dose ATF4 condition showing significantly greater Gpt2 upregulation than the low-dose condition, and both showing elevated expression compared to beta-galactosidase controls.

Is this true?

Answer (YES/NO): YES